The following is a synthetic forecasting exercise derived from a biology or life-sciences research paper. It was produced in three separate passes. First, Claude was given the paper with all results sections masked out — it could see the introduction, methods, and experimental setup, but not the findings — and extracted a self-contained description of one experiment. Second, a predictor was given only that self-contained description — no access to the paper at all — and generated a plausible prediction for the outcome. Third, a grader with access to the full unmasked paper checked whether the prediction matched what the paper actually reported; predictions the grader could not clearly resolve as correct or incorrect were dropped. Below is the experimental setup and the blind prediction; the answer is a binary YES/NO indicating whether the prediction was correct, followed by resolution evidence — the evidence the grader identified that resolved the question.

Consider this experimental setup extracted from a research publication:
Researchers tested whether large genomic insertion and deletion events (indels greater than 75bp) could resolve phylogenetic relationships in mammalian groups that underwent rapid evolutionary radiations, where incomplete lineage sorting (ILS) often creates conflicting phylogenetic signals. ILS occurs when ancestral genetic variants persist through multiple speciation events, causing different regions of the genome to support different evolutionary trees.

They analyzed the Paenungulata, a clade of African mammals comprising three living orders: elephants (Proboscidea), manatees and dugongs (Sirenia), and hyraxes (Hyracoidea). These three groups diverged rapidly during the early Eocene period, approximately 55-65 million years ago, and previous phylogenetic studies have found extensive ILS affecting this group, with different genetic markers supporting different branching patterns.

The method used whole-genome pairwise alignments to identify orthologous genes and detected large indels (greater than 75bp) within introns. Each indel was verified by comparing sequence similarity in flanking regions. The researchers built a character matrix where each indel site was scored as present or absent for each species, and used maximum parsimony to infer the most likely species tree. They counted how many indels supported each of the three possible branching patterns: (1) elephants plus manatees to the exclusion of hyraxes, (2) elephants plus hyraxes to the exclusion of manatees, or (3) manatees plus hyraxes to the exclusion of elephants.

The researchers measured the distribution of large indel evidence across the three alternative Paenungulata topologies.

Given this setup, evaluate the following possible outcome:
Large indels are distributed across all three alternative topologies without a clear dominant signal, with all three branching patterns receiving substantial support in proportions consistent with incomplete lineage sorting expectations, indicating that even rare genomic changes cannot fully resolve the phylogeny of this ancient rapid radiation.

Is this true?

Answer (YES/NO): NO